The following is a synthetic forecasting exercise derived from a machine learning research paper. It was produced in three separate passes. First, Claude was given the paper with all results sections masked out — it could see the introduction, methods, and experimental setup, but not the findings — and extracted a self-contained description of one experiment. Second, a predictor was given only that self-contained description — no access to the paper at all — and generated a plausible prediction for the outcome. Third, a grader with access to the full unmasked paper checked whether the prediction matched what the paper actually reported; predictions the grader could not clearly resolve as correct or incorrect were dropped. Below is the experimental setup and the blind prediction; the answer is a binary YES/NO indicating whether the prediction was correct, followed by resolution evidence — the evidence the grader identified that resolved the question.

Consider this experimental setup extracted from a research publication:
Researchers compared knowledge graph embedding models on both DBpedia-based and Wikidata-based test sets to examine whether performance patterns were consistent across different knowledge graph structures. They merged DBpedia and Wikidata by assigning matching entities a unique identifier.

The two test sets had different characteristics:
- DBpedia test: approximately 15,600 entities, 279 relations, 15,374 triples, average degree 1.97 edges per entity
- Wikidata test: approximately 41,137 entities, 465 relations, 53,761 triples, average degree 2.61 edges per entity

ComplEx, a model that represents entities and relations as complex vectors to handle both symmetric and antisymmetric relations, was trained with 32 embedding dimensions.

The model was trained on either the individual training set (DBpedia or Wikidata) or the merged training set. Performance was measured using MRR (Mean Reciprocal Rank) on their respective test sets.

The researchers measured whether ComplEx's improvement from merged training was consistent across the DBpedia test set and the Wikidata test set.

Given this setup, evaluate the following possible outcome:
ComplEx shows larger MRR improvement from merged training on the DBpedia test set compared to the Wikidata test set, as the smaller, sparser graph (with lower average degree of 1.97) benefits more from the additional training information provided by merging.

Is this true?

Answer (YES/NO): NO